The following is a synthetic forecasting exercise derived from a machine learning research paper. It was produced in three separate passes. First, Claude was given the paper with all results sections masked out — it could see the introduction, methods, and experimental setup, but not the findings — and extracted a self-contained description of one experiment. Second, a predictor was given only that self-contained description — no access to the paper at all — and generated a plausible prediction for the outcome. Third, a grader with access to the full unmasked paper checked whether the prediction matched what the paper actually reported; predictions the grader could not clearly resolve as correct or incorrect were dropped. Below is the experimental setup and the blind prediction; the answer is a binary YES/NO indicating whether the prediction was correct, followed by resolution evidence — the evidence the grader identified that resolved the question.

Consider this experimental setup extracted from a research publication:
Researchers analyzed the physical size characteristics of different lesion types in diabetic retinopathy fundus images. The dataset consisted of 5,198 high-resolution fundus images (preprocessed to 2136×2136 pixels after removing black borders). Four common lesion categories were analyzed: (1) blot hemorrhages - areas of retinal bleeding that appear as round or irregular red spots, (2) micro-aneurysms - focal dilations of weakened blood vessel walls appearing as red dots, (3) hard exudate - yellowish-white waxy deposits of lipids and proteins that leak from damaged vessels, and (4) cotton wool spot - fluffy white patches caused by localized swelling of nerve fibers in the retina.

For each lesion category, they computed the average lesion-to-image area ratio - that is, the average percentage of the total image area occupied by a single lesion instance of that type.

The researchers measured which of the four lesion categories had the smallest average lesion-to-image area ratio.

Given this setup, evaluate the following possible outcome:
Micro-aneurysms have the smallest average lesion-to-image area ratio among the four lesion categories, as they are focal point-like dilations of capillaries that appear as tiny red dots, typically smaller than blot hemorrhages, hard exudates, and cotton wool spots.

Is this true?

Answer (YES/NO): YES